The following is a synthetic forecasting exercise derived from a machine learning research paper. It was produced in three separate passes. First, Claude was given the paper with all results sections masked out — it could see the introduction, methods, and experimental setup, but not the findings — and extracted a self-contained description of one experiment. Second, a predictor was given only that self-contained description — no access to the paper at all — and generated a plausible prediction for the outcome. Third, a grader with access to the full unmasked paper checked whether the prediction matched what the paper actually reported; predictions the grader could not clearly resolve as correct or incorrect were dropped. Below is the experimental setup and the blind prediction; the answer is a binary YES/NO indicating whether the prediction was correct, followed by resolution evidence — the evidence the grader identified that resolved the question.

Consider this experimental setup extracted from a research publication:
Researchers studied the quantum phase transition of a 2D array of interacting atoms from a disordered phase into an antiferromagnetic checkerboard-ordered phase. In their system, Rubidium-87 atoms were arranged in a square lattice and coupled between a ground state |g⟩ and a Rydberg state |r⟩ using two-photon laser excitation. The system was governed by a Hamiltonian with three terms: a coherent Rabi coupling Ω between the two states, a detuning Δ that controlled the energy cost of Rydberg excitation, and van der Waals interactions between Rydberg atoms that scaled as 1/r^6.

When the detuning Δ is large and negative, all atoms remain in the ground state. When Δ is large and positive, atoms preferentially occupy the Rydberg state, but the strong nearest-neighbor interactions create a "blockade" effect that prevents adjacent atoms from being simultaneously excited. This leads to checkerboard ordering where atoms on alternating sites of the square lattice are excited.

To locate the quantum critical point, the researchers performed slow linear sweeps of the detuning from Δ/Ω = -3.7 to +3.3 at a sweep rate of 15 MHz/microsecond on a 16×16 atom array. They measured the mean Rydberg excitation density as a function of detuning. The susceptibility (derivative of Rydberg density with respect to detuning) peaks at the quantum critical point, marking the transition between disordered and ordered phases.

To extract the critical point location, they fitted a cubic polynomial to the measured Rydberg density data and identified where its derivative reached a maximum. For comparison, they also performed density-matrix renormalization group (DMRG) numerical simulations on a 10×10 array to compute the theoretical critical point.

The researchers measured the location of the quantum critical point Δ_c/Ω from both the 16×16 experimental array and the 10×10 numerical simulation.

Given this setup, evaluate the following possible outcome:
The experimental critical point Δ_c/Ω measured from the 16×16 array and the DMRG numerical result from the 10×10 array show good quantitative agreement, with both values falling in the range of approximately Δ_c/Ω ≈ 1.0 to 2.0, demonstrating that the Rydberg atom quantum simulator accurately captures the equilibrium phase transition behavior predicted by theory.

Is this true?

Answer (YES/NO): YES